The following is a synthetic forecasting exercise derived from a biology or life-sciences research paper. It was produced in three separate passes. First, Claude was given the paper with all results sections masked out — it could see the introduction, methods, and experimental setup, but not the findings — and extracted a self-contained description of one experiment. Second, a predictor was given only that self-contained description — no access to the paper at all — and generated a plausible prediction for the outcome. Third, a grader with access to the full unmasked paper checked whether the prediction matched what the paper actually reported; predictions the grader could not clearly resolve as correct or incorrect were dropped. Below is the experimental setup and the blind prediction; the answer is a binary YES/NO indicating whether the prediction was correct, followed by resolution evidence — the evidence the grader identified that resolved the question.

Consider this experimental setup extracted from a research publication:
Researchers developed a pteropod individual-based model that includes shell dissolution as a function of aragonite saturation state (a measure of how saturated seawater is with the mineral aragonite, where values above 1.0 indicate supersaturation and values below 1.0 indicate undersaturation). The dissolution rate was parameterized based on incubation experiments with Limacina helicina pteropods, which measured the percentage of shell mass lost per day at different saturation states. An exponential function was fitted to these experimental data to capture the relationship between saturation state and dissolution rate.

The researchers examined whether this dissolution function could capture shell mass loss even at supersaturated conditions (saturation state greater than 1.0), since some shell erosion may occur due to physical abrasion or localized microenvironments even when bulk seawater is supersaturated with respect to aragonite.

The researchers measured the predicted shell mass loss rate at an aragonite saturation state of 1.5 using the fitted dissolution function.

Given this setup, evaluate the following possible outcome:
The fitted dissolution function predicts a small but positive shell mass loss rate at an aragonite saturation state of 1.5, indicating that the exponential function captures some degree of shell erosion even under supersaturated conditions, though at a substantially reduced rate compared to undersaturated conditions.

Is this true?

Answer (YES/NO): YES